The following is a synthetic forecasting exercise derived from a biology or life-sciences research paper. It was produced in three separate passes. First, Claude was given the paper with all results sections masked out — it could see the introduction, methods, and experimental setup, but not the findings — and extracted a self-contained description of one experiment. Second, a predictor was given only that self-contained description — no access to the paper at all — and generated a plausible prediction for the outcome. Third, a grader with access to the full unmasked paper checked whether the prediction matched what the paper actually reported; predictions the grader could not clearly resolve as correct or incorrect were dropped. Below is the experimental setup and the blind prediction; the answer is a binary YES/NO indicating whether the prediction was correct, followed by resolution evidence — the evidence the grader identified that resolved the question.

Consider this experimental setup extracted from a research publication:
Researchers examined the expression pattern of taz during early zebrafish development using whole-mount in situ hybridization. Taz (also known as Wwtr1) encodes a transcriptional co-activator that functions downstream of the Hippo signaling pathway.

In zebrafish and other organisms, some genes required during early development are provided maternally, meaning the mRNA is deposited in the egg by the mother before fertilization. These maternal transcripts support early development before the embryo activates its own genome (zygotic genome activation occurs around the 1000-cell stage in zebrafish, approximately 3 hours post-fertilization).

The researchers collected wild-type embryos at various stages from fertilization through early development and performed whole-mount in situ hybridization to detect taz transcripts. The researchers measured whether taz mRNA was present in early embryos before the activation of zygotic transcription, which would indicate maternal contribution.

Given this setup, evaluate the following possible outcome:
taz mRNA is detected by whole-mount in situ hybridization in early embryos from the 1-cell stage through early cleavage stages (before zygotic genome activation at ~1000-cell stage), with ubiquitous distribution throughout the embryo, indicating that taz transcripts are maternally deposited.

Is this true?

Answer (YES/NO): YES